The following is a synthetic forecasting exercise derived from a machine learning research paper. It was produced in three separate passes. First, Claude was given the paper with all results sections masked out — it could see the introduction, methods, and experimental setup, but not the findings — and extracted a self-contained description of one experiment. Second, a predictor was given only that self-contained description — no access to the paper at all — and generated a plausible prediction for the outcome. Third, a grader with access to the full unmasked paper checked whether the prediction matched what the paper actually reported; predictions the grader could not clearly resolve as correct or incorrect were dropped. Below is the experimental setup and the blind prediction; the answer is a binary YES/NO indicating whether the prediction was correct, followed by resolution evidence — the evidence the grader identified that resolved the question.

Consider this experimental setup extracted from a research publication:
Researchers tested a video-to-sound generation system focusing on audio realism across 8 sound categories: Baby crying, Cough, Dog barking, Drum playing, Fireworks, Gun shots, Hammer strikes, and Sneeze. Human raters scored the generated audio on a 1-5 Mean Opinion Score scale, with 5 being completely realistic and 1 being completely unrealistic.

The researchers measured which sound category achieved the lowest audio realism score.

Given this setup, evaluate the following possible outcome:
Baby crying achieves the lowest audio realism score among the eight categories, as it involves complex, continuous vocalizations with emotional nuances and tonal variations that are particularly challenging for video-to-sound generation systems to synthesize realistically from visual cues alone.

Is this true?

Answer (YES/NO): YES